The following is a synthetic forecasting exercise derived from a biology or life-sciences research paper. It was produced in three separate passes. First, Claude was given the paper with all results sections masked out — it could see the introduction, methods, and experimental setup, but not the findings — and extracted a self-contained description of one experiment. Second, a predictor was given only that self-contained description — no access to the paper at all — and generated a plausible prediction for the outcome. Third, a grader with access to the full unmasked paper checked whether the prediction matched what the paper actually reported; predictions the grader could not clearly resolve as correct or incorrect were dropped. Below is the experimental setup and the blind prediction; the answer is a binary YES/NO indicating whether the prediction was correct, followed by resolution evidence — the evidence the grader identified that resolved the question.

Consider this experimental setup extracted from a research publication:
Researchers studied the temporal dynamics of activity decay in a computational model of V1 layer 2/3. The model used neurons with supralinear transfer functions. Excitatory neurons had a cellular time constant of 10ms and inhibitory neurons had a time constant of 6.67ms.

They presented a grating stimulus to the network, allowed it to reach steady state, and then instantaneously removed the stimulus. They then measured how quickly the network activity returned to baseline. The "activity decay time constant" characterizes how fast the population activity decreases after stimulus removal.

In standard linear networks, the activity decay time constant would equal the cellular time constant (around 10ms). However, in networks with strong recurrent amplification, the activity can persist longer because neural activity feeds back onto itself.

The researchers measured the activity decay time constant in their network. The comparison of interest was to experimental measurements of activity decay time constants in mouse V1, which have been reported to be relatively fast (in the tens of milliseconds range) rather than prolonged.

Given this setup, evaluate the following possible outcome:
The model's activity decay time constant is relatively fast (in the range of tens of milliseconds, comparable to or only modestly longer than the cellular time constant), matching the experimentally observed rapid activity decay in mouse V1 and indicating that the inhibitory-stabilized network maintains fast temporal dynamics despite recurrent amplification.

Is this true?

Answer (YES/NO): YES